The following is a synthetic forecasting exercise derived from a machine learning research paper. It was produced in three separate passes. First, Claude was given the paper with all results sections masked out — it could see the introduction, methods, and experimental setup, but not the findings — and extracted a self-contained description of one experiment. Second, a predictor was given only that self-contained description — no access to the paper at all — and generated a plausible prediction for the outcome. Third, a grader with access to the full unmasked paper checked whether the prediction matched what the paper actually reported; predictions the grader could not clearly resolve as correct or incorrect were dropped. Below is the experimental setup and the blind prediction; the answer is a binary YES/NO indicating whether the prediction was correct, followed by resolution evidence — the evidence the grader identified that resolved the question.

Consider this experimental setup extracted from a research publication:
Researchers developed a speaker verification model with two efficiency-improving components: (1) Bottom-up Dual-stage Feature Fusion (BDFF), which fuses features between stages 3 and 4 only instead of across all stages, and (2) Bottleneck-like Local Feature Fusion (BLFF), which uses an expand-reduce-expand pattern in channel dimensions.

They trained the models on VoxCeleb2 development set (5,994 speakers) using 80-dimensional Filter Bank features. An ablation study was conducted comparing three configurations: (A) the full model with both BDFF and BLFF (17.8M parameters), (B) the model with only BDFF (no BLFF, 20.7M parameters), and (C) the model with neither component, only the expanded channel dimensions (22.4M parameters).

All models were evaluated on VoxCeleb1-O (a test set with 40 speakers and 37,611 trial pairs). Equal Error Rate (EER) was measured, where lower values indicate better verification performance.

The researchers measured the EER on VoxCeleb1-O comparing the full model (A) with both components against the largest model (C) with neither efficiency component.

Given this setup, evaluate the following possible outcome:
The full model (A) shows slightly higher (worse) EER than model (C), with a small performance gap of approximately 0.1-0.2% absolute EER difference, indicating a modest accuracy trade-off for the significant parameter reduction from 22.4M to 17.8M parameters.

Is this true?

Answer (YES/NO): NO